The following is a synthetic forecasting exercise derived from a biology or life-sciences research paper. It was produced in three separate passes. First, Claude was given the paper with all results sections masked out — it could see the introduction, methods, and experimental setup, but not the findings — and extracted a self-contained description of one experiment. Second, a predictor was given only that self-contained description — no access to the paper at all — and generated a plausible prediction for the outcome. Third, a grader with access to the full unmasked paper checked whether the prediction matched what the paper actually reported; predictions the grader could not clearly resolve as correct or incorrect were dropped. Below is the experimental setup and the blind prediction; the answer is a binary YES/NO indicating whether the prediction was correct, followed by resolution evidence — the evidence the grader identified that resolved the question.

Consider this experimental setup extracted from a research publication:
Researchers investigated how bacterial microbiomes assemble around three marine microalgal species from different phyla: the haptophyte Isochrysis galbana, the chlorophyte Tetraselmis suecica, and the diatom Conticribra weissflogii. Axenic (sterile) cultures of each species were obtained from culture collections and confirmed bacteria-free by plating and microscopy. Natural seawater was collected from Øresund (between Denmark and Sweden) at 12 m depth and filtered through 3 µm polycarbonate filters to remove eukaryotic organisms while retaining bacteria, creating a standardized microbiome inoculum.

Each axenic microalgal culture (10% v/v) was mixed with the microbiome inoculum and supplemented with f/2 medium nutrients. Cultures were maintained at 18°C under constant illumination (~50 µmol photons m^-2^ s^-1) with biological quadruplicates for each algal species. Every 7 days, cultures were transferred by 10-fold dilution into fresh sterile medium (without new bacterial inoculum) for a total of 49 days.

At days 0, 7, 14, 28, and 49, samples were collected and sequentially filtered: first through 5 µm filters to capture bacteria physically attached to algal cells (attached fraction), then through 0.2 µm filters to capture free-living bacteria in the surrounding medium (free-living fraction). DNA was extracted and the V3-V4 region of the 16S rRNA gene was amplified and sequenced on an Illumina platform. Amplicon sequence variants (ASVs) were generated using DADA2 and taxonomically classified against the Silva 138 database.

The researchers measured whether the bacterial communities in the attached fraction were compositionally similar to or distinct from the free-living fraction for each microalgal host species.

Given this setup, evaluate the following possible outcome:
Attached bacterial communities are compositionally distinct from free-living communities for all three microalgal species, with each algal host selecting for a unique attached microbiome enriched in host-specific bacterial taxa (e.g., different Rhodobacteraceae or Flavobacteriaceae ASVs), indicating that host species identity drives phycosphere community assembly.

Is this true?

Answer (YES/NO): NO